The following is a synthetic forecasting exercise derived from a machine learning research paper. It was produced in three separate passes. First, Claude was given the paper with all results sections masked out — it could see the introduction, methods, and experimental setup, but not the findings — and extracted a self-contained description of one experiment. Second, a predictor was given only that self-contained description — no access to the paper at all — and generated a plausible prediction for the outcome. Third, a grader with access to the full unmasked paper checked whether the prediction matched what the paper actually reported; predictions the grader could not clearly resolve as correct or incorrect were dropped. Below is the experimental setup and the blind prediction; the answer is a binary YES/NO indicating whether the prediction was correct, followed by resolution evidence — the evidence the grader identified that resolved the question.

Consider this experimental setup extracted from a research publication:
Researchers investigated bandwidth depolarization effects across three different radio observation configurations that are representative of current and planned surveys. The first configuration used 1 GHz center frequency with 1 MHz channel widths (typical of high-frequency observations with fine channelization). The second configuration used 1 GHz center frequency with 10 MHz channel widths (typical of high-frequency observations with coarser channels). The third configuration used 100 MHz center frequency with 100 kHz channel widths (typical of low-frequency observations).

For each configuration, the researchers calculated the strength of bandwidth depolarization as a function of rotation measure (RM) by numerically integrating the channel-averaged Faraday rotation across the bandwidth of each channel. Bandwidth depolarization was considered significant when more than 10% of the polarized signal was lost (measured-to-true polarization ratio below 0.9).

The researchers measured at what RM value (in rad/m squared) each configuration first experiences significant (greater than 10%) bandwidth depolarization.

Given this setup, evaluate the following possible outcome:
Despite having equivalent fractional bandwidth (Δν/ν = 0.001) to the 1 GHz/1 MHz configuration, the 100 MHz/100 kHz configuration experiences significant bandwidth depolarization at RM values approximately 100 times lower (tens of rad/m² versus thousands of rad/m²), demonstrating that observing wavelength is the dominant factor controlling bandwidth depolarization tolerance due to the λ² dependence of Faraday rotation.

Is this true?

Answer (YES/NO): YES